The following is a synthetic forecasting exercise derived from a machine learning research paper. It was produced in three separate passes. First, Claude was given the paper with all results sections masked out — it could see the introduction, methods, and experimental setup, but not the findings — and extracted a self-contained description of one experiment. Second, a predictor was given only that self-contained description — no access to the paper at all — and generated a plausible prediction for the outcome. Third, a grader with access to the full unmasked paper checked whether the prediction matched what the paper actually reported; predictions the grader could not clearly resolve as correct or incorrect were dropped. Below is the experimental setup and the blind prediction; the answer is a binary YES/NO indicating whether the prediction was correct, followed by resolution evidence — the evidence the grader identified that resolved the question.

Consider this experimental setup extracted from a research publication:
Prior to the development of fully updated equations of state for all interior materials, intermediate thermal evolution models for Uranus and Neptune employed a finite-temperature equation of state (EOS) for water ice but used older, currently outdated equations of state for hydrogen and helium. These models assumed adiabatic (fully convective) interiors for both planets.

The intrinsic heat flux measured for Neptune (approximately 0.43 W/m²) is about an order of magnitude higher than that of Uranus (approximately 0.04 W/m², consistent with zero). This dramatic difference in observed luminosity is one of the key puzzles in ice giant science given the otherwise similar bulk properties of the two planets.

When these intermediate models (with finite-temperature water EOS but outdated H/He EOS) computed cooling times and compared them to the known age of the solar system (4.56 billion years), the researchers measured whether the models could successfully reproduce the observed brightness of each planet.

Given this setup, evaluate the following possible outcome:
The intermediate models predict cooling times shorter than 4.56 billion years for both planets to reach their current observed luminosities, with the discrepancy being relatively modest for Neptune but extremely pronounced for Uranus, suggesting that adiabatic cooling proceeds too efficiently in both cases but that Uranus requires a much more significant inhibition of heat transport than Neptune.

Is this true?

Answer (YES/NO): NO